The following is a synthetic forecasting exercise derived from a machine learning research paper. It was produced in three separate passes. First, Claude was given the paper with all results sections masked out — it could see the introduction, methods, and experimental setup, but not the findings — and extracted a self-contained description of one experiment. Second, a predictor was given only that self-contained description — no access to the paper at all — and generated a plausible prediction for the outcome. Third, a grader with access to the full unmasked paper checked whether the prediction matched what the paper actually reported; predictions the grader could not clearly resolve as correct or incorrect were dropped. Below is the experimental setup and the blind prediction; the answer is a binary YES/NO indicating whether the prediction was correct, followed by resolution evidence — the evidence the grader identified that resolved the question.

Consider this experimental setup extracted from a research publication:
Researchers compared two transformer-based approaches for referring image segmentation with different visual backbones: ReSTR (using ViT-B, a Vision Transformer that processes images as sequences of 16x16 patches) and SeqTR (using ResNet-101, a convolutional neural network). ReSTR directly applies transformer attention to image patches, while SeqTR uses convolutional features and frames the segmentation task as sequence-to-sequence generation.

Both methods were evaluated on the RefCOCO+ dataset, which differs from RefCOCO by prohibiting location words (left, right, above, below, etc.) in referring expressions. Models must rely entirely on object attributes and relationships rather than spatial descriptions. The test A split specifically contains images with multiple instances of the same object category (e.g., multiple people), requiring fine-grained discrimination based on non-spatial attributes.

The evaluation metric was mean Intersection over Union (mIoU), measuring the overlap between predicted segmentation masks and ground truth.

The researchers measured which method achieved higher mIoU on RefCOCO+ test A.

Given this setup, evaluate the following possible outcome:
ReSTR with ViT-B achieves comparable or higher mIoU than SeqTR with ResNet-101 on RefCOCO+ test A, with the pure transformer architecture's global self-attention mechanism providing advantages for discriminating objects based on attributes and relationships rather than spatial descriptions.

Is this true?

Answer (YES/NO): NO